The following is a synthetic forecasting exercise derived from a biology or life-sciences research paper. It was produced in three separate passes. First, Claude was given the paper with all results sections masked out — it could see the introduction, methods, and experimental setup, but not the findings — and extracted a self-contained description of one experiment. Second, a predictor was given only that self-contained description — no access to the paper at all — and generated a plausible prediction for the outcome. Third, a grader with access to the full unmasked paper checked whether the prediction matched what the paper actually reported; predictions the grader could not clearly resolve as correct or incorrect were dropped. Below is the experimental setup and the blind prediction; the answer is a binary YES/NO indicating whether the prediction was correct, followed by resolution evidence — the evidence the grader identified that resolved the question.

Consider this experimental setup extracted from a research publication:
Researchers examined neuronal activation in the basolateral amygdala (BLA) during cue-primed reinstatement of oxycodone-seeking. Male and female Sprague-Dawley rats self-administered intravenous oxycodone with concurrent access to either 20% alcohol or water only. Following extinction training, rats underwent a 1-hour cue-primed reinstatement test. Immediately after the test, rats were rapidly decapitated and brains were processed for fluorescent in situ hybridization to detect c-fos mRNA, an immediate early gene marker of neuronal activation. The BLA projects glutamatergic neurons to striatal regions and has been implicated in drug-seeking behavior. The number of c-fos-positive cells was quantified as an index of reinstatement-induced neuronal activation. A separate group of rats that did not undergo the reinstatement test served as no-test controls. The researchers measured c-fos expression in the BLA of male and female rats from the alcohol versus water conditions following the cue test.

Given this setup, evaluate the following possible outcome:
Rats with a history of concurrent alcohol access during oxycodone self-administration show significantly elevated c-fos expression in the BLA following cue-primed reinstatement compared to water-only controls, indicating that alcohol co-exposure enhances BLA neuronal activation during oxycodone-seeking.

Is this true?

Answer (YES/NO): NO